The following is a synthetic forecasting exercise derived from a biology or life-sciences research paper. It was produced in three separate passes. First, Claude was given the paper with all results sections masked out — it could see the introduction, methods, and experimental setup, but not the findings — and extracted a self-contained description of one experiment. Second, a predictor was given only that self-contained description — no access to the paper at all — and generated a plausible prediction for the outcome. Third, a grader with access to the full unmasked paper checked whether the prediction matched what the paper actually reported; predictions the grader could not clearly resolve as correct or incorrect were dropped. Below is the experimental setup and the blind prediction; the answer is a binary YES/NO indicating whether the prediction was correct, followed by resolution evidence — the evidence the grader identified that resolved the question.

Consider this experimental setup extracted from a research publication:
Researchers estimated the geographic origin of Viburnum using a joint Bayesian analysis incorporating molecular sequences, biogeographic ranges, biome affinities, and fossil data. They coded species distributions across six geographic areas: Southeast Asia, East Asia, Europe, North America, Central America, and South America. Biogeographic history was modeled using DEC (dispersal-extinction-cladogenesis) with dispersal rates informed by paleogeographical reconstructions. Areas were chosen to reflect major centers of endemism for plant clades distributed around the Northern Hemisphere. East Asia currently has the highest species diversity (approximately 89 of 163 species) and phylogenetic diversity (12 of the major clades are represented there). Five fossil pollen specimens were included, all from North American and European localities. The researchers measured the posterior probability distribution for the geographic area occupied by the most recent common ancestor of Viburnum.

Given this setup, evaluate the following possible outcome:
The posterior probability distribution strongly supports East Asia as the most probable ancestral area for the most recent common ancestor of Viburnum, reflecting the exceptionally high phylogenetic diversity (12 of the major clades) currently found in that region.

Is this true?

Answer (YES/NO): NO